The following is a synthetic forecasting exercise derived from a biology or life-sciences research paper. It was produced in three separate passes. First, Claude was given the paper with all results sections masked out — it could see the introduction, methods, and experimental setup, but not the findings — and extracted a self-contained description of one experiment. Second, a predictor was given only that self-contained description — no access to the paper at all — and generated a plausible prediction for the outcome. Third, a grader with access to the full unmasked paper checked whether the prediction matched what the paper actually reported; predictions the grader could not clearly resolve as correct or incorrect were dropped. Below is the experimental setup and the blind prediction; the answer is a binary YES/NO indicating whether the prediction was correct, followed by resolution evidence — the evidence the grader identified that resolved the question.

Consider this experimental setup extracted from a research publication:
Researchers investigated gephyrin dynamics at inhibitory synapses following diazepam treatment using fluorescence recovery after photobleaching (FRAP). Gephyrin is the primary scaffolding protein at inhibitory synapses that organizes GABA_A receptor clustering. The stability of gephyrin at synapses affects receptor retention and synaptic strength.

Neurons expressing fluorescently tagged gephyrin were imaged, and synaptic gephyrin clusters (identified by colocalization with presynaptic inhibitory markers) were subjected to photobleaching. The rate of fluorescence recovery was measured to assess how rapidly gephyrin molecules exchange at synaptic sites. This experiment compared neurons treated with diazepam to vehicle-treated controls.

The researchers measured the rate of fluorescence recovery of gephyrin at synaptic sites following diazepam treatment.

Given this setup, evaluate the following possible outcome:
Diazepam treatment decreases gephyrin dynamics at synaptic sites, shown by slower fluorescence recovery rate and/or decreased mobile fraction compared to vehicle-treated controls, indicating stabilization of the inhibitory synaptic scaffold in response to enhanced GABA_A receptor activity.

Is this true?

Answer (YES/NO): NO